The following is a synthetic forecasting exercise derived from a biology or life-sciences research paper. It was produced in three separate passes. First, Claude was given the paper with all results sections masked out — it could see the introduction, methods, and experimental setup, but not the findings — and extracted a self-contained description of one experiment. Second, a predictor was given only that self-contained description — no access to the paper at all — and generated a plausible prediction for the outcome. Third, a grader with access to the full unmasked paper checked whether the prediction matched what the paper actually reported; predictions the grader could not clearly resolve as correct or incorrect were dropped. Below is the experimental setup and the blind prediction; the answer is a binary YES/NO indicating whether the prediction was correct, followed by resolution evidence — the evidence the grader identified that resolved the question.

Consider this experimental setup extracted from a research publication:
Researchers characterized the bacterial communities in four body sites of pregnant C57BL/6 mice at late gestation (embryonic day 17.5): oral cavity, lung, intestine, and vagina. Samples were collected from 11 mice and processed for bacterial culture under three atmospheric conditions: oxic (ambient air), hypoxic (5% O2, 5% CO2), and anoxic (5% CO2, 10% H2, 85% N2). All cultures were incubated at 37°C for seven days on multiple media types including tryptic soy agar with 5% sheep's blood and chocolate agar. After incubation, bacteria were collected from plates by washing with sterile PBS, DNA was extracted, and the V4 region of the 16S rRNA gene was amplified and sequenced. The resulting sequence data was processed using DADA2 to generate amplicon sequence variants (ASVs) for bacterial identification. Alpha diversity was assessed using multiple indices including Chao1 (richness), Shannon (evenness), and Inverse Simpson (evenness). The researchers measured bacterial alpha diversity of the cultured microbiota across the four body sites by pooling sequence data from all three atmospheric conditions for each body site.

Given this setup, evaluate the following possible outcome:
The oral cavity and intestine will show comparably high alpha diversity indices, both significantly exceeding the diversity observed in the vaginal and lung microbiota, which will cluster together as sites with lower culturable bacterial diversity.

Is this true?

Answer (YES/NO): NO